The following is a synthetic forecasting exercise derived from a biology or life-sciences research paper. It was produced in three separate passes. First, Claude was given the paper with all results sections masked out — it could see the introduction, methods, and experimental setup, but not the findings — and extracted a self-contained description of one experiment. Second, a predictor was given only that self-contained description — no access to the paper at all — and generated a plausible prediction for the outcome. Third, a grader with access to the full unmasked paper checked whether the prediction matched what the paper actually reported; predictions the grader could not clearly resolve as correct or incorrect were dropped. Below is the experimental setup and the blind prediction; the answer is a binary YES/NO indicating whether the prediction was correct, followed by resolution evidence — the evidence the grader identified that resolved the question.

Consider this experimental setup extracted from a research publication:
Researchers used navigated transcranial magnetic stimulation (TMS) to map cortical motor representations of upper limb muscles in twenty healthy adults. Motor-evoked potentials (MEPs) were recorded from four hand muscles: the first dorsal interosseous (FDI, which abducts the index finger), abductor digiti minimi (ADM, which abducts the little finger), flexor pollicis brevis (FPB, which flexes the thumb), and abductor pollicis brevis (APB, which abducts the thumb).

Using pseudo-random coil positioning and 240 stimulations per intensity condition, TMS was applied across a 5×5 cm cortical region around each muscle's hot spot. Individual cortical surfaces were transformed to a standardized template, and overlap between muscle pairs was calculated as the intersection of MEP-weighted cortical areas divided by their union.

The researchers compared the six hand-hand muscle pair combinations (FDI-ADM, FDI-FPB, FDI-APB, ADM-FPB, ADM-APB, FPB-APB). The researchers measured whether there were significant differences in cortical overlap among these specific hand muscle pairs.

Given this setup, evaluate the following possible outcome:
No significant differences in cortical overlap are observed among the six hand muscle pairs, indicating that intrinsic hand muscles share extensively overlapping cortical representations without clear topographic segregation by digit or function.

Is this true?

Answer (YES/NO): NO